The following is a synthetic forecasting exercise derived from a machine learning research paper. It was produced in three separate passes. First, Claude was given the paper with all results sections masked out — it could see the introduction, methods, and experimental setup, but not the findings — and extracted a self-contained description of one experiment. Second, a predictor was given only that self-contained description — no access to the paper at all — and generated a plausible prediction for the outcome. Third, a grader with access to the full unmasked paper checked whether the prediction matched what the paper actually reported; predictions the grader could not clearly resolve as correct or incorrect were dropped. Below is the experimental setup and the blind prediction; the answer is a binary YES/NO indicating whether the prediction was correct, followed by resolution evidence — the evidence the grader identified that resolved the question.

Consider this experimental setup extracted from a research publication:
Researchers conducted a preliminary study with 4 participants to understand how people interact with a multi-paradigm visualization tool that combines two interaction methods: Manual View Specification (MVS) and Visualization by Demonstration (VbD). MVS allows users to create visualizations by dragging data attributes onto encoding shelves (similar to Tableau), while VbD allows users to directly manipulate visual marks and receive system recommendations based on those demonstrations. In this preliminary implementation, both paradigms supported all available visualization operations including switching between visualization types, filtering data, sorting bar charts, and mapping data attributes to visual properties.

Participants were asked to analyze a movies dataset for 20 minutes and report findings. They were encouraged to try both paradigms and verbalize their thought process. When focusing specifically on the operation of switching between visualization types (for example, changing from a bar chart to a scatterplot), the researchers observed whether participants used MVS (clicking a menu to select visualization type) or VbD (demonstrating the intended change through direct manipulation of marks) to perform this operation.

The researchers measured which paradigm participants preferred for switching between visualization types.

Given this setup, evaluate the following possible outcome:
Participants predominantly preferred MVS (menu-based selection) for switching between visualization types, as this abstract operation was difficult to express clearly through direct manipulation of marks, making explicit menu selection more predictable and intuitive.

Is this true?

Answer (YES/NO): YES